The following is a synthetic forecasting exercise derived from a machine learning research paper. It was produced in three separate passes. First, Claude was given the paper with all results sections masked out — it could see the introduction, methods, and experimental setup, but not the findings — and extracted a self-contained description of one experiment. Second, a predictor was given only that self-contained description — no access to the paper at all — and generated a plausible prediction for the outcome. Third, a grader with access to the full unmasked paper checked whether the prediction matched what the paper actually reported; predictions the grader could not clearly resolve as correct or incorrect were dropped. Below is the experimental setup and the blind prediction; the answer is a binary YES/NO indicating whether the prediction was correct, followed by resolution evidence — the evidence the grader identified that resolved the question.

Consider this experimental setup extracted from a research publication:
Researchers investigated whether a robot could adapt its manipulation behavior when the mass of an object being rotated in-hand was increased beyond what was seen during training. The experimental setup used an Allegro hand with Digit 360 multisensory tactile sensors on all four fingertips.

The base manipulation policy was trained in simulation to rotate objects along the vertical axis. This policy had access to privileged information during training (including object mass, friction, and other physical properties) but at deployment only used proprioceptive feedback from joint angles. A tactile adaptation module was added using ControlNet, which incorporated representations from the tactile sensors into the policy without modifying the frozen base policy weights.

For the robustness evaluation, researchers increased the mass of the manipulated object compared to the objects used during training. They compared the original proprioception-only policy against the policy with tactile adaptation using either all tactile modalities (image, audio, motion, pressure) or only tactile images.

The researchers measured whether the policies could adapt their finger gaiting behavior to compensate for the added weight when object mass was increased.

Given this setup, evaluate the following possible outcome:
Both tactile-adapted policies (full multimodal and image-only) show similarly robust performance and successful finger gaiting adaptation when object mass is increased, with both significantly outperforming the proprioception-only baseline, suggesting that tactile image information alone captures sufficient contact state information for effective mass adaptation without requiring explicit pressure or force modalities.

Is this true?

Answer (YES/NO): YES